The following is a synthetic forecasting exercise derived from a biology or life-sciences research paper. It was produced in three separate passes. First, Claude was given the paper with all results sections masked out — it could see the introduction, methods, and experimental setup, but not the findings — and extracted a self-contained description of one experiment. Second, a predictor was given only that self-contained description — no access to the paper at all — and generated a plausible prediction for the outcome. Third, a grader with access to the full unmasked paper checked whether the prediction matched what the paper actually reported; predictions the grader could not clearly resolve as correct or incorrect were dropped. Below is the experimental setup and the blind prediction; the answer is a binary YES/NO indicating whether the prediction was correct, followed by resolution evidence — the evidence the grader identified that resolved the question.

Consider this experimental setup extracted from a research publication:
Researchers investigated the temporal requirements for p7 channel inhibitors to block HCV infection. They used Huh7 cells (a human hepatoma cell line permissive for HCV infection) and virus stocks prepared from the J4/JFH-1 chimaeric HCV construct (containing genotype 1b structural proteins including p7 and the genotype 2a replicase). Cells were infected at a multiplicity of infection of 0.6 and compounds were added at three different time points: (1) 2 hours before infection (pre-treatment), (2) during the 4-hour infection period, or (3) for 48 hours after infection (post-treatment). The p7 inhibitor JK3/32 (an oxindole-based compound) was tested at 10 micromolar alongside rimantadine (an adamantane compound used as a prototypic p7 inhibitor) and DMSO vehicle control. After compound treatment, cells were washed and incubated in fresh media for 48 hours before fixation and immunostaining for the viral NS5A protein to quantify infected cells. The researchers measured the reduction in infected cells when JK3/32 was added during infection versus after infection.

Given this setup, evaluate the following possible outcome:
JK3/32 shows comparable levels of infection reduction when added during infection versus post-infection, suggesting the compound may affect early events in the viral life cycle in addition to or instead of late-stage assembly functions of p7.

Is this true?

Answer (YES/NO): NO